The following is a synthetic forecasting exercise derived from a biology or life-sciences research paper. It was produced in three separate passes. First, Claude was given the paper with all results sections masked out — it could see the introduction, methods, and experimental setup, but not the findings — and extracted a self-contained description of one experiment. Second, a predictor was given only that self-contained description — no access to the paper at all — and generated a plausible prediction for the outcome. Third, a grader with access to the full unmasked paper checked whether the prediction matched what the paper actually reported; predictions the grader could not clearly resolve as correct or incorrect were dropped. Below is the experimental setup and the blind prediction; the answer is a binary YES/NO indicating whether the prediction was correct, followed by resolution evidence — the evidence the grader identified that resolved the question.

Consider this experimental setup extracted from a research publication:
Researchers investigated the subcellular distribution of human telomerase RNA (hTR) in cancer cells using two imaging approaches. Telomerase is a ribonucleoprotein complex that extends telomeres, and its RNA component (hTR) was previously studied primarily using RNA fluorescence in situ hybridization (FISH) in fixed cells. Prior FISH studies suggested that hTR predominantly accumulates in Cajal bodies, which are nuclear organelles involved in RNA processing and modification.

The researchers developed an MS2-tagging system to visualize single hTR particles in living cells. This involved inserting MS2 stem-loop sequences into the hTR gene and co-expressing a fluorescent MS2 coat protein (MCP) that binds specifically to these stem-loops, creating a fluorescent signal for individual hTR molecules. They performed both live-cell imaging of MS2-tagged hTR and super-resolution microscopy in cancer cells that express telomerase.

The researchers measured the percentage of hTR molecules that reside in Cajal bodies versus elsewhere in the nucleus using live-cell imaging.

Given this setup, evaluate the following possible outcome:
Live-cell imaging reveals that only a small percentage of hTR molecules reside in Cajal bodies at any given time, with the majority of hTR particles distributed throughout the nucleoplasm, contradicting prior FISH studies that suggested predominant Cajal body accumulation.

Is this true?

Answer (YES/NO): YES